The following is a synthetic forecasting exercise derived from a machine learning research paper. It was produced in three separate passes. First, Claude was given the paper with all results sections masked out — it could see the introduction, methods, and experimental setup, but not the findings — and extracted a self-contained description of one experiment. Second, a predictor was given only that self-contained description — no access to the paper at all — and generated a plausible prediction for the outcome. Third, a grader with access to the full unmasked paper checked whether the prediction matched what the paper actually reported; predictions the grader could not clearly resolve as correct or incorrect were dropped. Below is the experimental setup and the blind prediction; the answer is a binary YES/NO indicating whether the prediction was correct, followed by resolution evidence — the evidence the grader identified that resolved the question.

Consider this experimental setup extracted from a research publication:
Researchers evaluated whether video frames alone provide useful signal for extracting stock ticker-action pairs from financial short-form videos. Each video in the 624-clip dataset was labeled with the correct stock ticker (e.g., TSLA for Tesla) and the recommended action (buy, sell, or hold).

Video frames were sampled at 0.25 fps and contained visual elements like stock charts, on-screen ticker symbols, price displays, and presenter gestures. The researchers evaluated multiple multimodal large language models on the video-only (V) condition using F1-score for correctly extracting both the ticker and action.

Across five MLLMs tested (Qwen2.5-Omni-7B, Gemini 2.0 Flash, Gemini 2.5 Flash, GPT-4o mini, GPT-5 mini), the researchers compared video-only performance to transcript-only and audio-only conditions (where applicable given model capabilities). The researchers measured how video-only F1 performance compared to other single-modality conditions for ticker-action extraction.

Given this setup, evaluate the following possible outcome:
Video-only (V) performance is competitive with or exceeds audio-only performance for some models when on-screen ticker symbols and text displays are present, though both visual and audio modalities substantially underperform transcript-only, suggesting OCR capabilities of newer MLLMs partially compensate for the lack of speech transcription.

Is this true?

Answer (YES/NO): NO